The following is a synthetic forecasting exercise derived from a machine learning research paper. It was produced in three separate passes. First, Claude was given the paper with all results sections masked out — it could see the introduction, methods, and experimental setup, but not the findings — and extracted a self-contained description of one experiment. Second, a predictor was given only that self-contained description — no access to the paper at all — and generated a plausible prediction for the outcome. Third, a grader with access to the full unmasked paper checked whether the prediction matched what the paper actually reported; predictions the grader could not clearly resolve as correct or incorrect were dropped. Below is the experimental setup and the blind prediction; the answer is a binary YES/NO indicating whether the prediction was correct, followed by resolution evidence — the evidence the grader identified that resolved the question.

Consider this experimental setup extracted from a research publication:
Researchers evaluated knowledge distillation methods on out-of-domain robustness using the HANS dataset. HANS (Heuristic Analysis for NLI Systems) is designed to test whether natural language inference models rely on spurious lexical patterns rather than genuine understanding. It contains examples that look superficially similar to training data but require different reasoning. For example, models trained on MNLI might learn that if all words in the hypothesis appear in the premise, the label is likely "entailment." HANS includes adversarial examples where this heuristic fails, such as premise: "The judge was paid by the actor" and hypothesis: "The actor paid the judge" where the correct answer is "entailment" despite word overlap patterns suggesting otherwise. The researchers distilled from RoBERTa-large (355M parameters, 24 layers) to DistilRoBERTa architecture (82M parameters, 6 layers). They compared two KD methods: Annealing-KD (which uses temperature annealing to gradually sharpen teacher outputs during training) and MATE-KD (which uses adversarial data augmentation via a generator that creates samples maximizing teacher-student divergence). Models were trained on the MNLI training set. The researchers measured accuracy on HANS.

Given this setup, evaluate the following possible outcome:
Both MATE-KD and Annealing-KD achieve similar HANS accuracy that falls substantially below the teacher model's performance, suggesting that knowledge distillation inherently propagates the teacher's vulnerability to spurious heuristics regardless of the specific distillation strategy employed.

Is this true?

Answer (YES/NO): NO